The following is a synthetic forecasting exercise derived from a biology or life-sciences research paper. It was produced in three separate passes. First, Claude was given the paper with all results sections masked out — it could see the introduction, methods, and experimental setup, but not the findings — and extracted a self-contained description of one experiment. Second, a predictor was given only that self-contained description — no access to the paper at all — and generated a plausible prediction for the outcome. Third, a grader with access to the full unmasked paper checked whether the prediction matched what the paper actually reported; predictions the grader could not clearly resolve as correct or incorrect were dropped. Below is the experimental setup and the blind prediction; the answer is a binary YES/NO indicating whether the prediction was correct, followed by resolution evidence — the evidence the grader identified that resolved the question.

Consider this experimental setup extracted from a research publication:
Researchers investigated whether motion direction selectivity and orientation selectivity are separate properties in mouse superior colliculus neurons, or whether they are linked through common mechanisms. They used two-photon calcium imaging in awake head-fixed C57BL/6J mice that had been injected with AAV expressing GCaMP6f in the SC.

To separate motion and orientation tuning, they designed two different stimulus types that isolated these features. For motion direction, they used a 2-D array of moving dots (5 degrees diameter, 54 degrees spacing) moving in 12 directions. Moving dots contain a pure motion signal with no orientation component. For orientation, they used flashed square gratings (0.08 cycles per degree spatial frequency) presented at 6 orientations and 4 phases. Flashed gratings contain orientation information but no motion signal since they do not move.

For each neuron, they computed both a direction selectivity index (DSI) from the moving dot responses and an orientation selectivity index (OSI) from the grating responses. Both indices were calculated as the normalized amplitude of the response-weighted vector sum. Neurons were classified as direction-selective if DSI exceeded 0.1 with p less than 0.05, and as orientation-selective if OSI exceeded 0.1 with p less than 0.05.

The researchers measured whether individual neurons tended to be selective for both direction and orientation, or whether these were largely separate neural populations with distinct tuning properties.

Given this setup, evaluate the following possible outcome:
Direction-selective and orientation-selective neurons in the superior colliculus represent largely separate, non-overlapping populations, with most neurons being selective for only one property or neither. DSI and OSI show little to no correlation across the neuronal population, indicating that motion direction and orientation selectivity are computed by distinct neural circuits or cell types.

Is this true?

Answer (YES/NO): NO